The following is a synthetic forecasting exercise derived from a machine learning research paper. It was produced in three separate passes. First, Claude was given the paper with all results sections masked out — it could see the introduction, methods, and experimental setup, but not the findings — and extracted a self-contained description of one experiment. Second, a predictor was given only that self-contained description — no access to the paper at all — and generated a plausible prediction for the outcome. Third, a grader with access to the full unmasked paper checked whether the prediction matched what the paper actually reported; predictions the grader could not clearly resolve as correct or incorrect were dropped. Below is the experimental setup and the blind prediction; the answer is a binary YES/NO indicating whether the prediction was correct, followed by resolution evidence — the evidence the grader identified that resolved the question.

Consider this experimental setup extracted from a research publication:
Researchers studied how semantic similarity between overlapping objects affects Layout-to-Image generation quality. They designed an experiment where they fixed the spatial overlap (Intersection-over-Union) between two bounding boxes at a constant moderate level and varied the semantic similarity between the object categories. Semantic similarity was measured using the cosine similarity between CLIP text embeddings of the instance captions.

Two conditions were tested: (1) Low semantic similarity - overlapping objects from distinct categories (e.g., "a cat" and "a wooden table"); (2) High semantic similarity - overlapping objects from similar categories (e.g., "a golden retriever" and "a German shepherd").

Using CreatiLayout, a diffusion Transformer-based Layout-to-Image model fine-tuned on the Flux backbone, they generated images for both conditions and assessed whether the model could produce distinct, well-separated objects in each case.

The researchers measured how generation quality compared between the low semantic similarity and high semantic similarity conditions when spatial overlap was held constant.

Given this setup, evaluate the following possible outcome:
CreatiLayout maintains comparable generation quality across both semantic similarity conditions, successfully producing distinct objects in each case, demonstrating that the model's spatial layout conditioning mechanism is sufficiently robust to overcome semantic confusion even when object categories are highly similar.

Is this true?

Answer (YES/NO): NO